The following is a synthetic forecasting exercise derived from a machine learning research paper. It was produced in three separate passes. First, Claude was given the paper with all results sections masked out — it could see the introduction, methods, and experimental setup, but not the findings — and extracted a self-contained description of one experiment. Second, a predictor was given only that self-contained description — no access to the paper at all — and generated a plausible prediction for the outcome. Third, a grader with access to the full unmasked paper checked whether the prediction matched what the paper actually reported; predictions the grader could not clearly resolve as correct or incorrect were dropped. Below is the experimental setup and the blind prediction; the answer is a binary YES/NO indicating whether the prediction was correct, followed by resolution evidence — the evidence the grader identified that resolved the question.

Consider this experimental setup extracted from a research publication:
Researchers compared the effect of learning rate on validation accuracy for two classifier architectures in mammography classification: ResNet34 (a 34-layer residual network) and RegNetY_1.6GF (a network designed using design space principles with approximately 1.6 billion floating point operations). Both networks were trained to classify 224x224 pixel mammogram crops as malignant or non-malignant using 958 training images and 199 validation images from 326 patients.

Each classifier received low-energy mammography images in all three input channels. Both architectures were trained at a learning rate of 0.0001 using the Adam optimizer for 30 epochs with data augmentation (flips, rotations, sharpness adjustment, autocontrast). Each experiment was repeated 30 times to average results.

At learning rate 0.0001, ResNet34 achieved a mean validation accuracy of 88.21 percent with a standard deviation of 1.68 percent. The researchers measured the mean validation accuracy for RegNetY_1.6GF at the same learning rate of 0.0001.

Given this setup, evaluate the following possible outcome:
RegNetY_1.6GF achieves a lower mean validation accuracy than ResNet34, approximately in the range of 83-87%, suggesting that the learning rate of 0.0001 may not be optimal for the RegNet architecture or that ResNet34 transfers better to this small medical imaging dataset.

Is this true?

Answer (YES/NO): NO